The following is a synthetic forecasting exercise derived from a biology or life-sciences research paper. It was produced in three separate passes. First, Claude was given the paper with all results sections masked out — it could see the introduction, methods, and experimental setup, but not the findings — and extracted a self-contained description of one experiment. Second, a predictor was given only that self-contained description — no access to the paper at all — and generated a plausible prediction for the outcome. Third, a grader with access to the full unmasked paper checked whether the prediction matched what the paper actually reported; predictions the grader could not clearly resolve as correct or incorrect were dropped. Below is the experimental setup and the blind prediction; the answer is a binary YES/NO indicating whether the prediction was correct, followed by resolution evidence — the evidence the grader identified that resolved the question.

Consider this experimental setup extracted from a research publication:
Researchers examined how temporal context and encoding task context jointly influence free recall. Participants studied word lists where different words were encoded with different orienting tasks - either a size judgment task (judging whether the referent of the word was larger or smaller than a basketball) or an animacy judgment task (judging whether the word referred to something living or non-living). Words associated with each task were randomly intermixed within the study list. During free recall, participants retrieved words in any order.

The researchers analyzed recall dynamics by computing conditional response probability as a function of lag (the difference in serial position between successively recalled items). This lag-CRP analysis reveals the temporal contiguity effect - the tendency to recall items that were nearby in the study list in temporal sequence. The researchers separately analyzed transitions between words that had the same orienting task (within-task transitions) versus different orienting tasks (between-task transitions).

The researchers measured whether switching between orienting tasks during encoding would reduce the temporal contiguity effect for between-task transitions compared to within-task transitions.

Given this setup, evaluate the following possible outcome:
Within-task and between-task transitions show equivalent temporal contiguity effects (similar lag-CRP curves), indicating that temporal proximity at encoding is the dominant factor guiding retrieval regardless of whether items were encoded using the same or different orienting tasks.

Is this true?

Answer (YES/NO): NO